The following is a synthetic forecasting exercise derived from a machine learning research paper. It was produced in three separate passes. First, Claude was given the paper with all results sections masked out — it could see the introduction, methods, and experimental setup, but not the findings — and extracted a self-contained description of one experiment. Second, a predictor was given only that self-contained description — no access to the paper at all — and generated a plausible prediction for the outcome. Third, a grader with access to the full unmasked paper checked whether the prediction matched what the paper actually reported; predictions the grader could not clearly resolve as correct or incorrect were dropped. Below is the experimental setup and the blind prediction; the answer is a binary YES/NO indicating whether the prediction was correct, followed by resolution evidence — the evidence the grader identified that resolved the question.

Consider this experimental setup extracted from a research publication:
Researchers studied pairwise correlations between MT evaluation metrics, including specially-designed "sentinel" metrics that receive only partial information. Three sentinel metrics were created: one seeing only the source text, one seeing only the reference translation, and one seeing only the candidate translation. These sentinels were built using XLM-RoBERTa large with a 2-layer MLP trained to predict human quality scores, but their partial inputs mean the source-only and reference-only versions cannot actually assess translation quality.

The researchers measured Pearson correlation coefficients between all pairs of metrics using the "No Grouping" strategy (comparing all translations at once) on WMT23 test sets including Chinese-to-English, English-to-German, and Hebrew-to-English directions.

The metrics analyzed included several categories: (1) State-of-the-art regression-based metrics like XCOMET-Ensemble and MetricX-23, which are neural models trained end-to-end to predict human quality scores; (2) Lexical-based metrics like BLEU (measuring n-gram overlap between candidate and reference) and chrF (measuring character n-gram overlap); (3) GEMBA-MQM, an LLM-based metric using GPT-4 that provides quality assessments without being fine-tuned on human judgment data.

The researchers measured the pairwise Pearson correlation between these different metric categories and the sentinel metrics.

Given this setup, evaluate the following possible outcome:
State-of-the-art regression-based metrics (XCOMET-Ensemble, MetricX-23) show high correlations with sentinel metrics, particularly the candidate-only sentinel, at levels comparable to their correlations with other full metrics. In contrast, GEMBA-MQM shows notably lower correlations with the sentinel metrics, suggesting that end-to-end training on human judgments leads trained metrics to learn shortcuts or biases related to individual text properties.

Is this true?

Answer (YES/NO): NO